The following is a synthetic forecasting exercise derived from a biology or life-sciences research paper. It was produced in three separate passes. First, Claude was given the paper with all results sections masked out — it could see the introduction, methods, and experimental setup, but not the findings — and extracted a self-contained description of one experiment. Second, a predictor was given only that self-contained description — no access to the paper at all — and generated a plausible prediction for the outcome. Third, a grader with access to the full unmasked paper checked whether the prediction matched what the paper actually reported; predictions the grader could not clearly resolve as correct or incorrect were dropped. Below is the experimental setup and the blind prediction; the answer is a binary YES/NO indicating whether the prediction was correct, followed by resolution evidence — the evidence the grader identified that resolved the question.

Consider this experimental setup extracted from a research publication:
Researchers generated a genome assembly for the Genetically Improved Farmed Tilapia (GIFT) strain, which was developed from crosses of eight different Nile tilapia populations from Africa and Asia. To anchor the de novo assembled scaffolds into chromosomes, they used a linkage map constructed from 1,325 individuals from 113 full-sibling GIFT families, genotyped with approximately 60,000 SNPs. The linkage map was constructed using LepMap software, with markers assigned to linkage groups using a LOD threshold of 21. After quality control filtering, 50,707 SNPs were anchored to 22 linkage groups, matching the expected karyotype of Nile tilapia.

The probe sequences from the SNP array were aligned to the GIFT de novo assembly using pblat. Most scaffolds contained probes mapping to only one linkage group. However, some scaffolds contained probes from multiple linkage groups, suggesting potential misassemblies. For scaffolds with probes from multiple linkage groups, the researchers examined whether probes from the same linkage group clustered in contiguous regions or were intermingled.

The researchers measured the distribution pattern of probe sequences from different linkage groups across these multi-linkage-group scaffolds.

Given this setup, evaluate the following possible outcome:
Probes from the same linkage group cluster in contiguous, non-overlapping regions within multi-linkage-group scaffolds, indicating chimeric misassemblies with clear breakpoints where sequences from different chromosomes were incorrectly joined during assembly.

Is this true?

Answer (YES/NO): YES